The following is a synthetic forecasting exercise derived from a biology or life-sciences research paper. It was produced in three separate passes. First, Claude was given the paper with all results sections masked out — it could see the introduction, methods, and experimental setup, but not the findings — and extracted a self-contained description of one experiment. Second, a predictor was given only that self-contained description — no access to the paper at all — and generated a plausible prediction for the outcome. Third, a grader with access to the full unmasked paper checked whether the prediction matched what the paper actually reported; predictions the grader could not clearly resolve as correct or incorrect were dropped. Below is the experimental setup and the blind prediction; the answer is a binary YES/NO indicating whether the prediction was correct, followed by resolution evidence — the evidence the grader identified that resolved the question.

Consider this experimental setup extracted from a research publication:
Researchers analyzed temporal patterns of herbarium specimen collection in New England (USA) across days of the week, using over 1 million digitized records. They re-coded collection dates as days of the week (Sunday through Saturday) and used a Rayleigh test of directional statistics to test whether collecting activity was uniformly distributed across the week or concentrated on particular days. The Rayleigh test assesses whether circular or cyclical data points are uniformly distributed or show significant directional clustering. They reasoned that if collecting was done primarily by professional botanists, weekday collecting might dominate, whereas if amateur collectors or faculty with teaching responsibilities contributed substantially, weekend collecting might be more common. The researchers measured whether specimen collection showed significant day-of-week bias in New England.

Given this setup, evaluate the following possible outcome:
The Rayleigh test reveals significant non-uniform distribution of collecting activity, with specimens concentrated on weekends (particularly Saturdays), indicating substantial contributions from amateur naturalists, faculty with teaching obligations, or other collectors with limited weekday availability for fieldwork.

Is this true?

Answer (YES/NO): NO